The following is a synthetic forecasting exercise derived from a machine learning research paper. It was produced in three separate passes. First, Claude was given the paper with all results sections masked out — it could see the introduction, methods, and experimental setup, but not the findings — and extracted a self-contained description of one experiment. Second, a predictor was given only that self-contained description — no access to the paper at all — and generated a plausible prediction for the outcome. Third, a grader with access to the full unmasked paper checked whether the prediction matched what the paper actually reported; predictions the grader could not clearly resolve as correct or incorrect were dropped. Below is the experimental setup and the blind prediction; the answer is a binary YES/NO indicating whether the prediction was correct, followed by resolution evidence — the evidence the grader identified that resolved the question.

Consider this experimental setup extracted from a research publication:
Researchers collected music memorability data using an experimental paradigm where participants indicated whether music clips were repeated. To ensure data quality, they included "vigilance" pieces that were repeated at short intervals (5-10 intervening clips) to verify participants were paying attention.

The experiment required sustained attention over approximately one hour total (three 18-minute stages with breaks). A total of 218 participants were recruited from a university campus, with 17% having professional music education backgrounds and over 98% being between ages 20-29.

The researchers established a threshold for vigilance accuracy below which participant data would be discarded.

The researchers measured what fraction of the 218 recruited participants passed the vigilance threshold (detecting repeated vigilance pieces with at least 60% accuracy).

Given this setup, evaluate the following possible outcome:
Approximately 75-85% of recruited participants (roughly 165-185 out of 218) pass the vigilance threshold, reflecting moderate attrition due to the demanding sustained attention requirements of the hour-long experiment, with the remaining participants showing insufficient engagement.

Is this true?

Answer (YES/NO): NO